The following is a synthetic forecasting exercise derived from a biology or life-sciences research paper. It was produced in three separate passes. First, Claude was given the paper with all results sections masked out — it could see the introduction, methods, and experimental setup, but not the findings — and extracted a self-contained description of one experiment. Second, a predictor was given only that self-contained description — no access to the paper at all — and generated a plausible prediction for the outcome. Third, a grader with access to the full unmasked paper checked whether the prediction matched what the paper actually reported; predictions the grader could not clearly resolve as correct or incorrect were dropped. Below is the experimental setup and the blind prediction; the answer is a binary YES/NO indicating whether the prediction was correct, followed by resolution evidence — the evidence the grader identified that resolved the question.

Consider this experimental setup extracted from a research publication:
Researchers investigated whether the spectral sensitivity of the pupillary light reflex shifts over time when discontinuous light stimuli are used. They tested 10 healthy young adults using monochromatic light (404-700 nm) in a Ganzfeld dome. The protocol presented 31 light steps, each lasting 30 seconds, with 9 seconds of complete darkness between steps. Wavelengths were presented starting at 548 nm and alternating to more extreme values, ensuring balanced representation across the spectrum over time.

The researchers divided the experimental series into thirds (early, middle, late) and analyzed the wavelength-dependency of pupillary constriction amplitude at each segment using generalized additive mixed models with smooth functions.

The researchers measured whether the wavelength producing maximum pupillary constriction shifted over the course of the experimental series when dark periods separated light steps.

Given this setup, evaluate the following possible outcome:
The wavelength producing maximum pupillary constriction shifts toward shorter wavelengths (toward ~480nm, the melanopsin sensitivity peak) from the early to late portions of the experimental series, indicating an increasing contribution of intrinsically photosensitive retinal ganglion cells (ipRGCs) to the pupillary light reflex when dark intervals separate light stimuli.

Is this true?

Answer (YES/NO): NO